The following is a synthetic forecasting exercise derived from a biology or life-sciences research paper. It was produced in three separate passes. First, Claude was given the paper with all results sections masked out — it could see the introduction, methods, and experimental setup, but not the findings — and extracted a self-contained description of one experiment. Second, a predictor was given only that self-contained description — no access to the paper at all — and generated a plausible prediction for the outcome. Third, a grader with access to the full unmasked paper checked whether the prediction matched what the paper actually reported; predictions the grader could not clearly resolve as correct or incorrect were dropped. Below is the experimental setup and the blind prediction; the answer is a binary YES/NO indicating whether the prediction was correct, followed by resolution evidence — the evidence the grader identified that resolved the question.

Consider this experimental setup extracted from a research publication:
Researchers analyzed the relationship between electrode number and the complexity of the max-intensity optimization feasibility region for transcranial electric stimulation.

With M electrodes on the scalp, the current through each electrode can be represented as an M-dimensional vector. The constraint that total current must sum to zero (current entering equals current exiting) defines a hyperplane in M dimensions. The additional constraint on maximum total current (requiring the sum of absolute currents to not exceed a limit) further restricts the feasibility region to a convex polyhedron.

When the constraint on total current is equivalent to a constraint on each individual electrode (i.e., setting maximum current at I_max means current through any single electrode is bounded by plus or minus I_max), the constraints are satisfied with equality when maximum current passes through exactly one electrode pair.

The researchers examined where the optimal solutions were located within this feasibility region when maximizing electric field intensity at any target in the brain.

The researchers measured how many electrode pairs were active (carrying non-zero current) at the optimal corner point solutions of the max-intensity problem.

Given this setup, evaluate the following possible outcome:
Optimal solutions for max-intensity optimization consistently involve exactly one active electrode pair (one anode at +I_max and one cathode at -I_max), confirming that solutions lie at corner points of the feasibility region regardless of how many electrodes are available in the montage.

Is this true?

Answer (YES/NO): YES